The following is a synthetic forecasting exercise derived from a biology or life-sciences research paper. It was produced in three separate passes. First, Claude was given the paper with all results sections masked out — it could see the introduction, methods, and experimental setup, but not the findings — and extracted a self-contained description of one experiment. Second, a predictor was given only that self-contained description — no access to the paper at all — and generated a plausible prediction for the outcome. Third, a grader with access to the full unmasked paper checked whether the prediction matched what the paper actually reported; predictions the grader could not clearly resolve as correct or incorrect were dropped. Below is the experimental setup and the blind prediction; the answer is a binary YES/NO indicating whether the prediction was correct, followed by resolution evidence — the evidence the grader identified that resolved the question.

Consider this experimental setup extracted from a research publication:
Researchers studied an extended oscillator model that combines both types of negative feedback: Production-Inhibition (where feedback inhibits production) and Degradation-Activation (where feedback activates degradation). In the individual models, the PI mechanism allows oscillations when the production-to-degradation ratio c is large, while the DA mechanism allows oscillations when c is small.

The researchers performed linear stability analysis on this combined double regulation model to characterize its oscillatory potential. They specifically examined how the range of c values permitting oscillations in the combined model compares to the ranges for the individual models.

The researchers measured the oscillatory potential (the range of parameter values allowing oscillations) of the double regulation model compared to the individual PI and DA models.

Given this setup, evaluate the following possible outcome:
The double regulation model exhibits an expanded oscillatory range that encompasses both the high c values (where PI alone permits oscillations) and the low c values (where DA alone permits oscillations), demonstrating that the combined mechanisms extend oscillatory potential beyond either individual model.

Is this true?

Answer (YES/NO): YES